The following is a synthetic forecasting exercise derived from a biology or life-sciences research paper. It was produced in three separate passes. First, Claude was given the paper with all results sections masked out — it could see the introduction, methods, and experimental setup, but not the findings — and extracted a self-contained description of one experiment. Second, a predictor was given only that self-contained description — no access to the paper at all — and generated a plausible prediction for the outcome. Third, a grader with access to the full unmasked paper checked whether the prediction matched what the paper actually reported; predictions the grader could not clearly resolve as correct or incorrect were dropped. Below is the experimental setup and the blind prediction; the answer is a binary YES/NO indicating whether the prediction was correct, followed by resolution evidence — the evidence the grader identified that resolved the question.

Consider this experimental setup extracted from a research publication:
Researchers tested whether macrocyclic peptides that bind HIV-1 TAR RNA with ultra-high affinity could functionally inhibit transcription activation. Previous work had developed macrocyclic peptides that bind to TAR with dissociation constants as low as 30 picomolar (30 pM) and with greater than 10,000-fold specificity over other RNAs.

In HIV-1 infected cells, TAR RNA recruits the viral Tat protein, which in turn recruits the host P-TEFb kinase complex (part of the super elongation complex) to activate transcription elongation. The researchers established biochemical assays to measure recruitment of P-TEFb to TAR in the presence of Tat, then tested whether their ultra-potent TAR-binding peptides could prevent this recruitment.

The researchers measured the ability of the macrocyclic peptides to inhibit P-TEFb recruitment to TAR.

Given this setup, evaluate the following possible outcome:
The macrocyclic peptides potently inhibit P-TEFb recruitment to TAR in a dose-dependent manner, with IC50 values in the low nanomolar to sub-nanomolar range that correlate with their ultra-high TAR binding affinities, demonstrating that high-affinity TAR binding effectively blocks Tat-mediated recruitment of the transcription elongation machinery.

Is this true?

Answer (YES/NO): NO